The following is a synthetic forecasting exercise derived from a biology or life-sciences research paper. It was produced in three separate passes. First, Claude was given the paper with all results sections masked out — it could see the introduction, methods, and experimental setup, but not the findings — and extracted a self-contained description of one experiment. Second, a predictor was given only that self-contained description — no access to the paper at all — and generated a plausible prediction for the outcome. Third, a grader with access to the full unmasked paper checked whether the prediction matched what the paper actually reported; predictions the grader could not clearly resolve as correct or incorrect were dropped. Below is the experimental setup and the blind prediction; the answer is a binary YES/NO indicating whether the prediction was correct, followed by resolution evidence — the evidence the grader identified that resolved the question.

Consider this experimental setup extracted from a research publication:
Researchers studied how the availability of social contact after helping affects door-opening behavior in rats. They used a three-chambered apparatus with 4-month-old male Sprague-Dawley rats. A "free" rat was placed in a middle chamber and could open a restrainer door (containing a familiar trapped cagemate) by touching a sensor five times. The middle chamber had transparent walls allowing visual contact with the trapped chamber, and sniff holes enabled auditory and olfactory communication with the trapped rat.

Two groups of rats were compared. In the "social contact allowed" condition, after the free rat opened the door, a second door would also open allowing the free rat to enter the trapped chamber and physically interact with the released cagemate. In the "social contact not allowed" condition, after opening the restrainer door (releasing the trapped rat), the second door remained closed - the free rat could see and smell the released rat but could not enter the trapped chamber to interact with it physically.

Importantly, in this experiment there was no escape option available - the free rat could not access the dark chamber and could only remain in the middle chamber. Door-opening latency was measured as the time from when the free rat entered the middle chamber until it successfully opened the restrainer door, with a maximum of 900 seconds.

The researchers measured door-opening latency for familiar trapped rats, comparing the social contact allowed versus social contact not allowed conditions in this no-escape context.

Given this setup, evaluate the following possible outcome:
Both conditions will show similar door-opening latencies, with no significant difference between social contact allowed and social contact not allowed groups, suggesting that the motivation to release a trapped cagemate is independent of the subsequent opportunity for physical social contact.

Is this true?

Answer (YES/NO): NO